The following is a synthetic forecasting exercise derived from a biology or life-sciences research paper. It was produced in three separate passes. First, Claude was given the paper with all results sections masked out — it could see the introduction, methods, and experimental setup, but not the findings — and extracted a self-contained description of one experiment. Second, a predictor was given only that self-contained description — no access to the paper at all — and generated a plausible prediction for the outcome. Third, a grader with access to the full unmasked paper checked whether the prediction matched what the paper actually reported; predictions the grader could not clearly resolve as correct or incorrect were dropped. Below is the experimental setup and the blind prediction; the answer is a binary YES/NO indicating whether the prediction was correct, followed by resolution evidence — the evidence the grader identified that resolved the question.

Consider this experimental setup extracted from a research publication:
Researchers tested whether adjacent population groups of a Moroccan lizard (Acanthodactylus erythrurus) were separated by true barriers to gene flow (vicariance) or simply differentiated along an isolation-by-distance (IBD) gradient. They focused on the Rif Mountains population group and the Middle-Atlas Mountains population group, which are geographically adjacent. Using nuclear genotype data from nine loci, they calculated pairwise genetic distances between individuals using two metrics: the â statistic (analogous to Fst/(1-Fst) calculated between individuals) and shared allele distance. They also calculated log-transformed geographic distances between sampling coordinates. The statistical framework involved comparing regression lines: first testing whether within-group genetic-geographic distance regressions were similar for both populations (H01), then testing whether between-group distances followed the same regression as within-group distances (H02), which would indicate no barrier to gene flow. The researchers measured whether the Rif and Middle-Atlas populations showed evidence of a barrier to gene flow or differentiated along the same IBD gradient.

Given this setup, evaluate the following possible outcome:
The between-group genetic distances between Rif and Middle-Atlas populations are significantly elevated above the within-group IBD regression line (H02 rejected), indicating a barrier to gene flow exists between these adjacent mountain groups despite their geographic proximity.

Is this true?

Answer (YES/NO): NO